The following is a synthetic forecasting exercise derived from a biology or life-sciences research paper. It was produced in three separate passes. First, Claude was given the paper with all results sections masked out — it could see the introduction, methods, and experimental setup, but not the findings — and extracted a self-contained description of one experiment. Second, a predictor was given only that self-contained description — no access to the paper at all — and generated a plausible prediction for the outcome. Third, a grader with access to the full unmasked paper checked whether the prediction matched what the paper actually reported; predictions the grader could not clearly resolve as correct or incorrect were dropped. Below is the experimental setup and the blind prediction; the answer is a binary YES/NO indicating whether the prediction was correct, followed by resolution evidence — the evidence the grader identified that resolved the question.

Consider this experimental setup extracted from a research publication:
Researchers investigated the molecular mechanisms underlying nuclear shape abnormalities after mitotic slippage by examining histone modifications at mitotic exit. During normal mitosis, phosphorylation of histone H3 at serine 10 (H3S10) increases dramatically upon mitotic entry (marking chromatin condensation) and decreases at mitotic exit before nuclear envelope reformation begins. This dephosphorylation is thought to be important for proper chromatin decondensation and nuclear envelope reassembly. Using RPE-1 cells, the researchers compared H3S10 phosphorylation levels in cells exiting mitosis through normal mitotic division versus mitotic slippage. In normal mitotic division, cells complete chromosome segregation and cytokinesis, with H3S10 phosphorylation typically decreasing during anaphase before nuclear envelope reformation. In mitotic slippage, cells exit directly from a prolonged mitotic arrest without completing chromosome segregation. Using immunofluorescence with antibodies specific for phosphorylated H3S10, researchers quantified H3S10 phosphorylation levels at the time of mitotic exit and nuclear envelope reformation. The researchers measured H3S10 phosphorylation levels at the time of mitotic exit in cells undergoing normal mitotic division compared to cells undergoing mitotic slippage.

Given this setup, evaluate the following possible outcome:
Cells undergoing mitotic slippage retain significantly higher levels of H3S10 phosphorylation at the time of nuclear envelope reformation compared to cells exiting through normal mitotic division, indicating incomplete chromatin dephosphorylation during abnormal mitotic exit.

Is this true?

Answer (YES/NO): YES